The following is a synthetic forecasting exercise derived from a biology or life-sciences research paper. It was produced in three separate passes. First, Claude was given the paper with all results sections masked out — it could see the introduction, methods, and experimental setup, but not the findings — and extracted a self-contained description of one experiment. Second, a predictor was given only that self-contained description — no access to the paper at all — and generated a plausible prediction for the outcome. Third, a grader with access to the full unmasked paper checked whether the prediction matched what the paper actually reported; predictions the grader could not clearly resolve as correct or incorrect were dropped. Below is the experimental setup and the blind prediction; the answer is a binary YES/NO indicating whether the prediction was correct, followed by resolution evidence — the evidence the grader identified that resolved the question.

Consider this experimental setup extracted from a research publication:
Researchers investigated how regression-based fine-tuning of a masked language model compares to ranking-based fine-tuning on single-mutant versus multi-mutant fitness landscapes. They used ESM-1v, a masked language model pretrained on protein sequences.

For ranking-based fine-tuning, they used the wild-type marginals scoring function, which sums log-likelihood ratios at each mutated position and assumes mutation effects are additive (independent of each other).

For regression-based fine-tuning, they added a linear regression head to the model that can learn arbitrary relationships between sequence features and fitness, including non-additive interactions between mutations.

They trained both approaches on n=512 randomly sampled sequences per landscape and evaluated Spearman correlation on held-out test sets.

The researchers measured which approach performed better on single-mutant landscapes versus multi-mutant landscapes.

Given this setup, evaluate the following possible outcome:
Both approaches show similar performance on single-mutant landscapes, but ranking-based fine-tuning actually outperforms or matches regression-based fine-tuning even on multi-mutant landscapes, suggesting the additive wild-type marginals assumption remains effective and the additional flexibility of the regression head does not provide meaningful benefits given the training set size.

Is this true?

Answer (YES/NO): NO